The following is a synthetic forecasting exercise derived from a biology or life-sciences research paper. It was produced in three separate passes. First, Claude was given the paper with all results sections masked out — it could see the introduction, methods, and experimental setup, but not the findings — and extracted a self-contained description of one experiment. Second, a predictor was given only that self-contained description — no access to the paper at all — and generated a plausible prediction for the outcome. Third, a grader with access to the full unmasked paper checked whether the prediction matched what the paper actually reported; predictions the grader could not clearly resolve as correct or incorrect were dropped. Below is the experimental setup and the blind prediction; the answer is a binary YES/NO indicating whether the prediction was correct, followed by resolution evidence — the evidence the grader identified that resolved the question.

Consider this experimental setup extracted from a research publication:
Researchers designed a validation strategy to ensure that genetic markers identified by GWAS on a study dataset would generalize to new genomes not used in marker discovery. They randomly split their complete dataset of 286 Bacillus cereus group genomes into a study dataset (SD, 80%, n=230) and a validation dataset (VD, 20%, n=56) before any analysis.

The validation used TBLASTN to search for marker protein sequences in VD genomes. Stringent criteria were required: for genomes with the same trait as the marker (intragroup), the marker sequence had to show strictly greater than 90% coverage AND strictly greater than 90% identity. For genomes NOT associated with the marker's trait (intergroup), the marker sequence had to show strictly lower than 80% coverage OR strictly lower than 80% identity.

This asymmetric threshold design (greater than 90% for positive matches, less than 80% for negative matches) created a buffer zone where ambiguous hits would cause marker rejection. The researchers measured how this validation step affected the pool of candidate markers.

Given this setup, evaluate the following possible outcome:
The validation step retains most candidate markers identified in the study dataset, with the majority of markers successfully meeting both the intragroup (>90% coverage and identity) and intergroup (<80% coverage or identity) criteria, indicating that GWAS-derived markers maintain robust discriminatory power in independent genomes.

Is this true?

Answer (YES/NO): NO